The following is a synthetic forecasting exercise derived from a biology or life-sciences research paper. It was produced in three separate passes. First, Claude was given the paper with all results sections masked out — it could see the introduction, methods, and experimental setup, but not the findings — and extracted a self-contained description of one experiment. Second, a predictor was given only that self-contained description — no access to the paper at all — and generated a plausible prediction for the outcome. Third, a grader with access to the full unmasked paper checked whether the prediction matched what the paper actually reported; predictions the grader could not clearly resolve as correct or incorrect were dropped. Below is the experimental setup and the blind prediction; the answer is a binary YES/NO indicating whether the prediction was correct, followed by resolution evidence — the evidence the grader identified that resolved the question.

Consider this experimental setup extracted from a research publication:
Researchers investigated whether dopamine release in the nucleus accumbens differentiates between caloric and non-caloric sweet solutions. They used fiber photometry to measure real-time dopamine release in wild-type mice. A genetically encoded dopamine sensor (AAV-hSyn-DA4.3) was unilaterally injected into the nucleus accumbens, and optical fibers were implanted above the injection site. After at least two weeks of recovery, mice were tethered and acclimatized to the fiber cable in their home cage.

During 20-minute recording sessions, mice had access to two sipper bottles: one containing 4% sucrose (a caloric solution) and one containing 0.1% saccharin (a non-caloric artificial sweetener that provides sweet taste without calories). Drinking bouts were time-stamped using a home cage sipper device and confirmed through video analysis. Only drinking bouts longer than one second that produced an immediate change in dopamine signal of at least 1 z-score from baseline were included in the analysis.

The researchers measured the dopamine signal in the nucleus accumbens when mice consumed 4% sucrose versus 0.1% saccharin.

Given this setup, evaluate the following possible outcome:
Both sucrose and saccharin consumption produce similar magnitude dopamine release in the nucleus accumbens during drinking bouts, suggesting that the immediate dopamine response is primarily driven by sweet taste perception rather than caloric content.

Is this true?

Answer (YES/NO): NO